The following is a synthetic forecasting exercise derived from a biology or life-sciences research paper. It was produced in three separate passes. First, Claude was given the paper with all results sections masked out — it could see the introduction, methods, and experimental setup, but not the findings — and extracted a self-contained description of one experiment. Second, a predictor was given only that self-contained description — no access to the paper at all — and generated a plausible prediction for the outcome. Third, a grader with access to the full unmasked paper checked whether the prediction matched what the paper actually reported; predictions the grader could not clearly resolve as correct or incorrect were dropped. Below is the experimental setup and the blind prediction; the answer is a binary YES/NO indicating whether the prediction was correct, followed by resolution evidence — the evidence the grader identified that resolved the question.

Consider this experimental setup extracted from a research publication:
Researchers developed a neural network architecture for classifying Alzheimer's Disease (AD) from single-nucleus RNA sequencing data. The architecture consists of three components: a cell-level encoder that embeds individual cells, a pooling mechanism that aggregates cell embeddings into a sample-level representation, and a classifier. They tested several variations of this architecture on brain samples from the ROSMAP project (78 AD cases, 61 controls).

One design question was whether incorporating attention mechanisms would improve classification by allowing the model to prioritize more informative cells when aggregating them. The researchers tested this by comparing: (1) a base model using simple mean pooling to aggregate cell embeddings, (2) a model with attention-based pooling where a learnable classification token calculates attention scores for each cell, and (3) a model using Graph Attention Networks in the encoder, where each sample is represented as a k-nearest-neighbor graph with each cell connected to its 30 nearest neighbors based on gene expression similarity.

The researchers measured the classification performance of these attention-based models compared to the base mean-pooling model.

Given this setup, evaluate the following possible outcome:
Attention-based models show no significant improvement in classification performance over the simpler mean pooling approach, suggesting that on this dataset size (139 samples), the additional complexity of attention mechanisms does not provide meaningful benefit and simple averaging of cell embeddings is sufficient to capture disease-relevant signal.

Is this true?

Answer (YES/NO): YES